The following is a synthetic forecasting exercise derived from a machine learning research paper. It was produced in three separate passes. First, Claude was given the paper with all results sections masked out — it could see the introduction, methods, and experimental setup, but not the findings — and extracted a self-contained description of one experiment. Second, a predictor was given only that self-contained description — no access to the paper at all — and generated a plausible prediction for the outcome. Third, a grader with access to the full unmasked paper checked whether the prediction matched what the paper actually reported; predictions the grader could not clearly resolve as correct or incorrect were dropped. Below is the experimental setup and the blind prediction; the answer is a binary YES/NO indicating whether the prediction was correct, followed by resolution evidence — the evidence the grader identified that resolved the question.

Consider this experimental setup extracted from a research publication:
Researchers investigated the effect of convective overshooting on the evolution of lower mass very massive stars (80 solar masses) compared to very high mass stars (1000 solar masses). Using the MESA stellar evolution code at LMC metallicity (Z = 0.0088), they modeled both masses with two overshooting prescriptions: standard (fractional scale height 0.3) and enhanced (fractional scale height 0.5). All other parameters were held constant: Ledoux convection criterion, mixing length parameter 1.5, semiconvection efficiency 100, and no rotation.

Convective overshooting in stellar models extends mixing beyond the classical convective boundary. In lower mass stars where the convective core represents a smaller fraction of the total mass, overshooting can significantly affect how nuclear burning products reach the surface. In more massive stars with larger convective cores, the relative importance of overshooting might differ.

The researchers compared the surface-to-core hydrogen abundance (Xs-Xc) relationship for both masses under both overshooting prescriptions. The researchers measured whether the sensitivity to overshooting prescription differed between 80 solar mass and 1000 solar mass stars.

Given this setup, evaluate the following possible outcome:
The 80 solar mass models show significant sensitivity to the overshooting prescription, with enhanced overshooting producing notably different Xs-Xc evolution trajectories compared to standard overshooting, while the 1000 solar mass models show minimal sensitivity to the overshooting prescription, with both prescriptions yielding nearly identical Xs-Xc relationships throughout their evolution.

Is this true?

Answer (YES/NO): YES